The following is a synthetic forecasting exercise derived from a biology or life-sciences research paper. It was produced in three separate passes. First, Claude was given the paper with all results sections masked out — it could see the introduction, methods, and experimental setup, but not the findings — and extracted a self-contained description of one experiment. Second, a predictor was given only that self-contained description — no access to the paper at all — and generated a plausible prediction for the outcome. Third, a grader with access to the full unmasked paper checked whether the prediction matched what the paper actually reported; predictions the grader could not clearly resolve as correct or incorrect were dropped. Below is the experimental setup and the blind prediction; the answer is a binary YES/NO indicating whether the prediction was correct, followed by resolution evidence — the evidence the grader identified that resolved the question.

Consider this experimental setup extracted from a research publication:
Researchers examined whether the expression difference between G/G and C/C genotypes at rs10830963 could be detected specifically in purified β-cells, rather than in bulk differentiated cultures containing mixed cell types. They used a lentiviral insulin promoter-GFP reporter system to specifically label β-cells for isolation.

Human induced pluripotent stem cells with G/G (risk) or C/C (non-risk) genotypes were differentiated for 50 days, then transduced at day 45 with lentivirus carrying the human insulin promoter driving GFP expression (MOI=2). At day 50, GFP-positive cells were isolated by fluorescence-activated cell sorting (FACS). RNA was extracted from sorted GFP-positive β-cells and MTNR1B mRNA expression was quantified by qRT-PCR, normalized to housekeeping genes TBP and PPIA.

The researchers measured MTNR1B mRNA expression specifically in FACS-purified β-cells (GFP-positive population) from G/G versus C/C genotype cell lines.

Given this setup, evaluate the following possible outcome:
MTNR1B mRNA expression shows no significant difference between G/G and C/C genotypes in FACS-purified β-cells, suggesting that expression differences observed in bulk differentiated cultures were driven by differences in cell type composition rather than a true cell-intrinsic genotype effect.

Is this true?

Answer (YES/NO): NO